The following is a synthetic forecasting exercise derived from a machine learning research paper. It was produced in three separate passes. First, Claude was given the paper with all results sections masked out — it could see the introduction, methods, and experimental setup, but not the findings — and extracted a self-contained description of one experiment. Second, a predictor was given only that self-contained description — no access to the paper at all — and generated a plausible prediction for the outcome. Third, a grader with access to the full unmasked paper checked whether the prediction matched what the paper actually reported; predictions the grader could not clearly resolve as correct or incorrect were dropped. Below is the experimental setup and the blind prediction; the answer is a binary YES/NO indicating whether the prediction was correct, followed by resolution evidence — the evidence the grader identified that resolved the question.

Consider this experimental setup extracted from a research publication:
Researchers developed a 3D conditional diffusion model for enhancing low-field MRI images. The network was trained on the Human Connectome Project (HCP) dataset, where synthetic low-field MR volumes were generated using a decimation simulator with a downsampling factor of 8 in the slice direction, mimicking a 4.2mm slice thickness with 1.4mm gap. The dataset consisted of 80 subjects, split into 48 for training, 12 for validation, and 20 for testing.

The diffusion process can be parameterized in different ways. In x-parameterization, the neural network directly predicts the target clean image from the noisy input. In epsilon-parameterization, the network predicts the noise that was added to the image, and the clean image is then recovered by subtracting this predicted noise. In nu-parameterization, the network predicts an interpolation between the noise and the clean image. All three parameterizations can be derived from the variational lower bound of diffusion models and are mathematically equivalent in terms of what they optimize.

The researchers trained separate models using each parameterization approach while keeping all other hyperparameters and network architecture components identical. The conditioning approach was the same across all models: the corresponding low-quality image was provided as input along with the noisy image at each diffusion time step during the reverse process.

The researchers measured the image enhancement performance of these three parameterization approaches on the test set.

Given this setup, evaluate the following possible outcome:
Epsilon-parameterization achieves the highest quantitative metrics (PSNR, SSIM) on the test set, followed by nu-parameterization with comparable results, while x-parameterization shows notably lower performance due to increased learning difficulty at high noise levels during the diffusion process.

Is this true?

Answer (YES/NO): NO